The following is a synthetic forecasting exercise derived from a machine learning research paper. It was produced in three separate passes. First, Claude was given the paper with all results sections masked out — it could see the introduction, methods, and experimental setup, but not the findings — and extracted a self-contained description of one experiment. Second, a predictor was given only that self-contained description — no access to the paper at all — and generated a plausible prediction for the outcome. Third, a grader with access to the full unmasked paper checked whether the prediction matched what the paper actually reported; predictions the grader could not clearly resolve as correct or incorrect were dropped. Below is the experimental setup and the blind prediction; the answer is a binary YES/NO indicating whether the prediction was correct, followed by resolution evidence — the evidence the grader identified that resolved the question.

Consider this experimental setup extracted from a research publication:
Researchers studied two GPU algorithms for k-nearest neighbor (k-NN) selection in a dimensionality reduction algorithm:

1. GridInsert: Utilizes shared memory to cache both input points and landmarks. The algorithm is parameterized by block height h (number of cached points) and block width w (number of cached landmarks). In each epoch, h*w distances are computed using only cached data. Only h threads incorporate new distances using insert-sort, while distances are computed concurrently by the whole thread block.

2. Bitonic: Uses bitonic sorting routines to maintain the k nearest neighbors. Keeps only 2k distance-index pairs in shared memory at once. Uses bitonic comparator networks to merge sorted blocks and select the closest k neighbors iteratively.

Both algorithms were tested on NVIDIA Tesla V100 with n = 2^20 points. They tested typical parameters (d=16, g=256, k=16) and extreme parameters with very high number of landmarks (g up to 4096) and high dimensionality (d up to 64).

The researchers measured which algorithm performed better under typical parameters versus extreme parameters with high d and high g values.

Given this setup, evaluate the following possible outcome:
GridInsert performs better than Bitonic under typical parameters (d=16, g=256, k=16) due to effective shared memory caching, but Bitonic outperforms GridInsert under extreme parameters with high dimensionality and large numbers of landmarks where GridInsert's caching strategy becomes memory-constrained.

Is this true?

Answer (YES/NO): NO